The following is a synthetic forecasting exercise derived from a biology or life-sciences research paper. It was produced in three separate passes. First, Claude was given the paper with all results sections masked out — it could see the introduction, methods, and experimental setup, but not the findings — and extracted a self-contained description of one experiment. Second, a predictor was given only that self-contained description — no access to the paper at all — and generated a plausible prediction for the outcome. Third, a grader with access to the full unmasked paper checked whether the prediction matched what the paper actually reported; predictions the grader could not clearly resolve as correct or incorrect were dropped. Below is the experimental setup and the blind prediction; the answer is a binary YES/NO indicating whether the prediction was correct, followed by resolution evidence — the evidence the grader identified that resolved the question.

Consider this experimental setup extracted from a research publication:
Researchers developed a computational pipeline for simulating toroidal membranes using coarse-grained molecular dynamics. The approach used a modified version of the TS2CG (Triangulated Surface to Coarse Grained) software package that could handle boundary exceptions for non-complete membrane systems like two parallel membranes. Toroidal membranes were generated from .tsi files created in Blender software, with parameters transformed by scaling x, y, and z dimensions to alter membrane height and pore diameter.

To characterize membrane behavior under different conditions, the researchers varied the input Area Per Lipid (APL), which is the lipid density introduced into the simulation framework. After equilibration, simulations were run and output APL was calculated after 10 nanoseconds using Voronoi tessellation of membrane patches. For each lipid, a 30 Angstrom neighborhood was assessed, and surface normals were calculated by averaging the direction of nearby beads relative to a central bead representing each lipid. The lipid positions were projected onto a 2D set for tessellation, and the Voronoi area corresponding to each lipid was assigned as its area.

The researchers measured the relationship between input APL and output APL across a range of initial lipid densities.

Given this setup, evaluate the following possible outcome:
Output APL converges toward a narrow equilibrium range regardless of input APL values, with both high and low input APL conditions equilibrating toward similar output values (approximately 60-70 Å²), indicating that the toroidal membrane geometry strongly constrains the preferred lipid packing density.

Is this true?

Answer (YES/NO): NO